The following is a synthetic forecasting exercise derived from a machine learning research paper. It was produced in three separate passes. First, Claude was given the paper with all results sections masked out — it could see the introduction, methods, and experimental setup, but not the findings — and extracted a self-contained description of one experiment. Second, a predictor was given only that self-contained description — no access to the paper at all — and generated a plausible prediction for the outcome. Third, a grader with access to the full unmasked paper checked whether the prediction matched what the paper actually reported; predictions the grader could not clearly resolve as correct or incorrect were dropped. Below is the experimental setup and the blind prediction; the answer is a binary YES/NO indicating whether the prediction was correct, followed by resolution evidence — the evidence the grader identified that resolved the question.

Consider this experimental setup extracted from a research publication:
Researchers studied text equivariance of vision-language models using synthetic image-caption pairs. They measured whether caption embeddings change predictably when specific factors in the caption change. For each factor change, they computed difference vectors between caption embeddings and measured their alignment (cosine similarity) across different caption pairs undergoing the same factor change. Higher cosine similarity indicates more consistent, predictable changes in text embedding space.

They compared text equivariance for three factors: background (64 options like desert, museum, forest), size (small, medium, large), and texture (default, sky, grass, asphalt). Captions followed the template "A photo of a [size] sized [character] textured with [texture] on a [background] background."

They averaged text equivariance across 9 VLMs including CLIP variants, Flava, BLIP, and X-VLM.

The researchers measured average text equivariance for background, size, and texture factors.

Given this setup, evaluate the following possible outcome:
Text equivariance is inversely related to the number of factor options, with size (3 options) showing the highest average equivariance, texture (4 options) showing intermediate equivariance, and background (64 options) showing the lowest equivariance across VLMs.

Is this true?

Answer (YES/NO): NO